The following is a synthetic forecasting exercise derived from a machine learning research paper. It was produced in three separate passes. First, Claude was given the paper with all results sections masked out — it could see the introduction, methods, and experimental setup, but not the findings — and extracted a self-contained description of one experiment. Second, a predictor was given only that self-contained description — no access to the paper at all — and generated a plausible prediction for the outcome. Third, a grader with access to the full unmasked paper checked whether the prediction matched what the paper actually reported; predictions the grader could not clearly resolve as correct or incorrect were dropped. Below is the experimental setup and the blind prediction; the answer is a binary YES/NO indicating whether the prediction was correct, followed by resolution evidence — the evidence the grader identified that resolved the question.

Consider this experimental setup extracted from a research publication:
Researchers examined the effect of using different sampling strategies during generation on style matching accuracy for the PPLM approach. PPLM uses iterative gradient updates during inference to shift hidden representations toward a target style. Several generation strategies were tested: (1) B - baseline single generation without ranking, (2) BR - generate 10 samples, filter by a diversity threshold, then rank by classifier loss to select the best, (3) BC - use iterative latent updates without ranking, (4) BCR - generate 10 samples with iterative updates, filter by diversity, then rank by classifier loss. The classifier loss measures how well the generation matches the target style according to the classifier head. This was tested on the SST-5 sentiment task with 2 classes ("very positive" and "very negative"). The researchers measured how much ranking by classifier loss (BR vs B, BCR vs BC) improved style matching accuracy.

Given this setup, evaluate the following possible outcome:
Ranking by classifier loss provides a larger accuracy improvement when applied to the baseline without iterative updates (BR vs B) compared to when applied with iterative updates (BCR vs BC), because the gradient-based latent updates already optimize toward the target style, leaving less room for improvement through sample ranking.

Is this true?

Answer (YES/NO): YES